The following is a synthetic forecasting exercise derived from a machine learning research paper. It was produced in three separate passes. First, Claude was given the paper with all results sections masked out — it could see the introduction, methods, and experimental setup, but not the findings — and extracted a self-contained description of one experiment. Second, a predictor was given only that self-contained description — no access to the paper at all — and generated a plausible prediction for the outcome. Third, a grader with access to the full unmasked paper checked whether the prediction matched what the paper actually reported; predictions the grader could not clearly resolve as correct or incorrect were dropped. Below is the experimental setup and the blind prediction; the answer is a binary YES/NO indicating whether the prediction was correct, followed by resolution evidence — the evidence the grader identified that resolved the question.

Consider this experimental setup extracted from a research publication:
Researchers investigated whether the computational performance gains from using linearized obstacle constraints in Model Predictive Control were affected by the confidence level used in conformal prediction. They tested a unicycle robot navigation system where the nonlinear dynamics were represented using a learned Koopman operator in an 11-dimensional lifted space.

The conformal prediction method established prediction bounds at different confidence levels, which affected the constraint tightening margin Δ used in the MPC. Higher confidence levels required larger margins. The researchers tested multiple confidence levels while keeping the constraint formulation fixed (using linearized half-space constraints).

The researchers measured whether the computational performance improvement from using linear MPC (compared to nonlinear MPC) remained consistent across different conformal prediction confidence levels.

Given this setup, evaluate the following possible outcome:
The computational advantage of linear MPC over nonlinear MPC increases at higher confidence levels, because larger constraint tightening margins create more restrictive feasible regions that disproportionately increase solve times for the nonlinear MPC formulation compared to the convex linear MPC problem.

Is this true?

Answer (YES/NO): NO